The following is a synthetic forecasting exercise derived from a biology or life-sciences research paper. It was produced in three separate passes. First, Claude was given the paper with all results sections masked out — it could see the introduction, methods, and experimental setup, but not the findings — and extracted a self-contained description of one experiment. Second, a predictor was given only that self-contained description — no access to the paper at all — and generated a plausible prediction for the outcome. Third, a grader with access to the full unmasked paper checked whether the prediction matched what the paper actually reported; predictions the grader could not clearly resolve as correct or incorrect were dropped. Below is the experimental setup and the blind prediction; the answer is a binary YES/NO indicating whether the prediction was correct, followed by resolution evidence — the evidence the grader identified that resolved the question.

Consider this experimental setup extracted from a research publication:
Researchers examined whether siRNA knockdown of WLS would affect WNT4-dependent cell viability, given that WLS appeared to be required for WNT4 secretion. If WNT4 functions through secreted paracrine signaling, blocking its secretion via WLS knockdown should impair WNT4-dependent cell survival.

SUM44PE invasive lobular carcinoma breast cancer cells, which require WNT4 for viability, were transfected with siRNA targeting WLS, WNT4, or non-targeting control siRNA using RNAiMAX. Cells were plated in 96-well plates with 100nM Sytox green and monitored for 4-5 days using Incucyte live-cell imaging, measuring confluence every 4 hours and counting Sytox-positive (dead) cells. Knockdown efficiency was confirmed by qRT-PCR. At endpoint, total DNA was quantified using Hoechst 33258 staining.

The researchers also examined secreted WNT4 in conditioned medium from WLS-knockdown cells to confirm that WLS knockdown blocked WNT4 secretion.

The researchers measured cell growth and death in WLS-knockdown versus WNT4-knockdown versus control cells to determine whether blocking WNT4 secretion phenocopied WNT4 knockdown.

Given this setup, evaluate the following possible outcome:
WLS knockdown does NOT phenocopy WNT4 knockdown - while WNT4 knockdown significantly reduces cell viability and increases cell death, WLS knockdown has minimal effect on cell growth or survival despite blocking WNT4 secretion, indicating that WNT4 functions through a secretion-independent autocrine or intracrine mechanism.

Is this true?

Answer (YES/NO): YES